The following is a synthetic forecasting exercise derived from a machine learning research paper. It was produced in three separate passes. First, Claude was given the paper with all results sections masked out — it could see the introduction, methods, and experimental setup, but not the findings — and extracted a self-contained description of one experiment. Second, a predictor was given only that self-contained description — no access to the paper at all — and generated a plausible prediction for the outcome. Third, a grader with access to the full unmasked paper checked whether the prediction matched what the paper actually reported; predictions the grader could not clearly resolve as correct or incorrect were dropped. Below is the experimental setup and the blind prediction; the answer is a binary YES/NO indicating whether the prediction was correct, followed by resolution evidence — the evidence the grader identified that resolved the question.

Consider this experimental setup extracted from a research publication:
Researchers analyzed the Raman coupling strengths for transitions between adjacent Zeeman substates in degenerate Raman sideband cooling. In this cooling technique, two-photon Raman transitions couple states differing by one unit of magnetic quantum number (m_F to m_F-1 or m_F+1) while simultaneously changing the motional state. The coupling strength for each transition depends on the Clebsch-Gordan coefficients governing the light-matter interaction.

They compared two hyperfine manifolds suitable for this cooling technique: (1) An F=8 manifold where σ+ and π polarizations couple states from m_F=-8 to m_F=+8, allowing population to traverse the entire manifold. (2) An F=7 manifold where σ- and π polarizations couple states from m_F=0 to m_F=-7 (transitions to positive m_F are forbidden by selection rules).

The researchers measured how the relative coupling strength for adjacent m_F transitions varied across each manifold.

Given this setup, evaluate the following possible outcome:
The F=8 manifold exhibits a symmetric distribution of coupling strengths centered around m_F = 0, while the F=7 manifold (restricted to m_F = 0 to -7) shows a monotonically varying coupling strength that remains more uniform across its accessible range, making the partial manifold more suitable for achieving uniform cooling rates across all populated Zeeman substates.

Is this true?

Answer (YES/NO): NO